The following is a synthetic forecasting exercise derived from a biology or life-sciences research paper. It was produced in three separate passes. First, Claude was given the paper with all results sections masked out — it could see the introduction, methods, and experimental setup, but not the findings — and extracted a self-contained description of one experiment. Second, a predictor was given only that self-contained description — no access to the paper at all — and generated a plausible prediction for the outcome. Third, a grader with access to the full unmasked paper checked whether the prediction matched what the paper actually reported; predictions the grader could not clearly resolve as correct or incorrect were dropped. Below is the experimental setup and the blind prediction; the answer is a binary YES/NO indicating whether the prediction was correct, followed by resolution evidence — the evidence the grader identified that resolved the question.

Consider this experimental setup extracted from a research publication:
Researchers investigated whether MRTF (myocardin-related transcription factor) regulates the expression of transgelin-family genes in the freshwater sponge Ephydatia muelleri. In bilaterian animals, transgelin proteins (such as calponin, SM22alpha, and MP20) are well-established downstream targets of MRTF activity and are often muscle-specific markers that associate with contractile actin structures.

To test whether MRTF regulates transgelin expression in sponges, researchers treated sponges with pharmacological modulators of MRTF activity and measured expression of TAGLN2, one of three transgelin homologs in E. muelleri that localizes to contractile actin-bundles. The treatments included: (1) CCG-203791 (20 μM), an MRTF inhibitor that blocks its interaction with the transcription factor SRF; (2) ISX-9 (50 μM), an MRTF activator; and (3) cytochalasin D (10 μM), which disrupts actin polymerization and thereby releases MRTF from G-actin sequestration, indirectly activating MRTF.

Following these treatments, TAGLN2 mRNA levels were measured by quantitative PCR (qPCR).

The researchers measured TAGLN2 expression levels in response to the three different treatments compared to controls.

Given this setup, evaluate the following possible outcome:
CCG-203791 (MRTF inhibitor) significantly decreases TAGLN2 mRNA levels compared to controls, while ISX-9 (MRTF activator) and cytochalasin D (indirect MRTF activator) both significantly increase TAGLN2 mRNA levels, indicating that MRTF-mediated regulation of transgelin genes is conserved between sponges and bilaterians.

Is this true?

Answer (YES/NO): YES